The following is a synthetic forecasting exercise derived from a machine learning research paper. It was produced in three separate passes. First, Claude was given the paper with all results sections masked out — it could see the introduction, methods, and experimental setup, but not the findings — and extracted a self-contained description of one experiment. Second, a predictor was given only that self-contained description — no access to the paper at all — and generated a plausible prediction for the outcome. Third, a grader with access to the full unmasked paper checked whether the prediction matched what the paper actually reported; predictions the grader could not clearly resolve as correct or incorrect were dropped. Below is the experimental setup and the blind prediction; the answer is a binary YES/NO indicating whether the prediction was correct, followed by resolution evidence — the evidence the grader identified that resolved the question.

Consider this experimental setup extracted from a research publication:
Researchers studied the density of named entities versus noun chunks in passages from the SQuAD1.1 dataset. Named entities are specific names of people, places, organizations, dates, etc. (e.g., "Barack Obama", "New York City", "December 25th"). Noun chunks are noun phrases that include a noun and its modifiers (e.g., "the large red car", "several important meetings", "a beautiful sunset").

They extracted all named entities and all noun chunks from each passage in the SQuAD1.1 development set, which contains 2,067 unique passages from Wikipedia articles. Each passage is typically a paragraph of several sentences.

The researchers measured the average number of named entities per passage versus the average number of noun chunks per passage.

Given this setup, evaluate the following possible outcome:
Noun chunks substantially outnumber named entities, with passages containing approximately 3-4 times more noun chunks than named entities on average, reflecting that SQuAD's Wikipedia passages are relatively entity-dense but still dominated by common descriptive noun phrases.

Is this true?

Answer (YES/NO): NO